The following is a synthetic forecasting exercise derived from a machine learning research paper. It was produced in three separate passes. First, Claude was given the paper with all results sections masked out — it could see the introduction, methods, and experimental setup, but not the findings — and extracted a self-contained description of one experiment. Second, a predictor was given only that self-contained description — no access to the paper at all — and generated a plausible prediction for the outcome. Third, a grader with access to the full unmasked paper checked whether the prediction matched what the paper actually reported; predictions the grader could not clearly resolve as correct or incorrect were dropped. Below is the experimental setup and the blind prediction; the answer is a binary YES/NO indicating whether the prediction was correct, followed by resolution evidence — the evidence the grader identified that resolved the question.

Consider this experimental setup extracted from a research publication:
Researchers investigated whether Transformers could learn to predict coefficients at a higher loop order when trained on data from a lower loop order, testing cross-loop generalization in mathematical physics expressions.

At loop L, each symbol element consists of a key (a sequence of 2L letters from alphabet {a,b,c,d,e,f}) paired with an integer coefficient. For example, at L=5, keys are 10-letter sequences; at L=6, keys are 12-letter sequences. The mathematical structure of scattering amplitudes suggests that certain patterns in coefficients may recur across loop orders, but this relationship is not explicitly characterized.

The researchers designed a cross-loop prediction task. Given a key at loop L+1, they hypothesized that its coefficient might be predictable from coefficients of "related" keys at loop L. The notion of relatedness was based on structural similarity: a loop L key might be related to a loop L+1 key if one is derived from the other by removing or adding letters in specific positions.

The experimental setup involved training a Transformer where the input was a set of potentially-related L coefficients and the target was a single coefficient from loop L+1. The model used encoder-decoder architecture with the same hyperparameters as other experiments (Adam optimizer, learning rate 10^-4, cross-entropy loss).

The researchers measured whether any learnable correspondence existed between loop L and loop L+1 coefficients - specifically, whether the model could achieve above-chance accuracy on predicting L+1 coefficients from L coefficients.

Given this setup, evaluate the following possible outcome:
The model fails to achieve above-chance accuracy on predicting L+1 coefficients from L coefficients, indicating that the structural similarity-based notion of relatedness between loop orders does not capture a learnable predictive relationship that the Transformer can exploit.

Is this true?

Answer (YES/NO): NO